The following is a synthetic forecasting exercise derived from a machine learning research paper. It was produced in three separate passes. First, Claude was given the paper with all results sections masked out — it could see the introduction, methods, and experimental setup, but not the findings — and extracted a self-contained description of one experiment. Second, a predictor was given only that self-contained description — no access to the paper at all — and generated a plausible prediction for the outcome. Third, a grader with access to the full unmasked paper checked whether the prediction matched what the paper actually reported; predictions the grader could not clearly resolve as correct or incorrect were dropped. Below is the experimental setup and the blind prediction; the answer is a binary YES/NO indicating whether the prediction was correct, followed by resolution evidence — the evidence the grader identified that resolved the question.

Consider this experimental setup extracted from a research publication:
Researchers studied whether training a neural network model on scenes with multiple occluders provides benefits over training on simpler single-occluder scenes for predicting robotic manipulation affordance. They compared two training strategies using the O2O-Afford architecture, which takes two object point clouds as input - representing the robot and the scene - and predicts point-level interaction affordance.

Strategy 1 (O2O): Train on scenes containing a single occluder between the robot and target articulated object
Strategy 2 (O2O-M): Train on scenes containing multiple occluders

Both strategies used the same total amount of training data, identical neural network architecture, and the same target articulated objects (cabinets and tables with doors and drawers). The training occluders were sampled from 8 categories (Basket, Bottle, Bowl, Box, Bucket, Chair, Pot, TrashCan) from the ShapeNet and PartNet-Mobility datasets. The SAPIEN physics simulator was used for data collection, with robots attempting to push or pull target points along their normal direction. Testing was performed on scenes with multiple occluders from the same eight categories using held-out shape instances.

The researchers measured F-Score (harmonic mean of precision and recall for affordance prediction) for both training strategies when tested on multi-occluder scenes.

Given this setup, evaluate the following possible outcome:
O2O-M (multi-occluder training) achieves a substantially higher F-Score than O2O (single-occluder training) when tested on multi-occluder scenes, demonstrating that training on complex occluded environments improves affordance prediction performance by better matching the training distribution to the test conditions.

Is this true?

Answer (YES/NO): NO